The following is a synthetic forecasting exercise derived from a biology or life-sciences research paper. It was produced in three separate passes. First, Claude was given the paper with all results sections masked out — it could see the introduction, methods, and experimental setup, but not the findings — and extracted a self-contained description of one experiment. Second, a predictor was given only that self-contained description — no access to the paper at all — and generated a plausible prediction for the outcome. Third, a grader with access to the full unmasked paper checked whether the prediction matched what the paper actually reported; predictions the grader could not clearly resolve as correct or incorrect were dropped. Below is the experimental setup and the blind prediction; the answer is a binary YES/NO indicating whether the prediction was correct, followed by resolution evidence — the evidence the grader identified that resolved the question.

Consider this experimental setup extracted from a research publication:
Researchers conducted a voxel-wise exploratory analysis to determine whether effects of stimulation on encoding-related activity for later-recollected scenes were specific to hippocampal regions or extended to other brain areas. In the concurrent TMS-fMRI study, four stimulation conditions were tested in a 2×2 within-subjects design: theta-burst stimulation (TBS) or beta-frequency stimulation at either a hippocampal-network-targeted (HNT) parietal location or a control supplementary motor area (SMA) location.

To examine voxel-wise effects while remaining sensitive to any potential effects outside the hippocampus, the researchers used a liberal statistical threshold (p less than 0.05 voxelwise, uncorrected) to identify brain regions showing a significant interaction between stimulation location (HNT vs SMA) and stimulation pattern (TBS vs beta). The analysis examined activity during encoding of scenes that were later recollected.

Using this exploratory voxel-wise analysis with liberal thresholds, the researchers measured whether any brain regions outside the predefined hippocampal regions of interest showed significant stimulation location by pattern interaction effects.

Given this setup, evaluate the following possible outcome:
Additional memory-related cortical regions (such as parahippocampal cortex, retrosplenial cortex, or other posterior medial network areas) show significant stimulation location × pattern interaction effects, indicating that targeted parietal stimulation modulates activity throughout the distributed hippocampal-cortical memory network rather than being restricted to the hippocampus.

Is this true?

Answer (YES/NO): NO